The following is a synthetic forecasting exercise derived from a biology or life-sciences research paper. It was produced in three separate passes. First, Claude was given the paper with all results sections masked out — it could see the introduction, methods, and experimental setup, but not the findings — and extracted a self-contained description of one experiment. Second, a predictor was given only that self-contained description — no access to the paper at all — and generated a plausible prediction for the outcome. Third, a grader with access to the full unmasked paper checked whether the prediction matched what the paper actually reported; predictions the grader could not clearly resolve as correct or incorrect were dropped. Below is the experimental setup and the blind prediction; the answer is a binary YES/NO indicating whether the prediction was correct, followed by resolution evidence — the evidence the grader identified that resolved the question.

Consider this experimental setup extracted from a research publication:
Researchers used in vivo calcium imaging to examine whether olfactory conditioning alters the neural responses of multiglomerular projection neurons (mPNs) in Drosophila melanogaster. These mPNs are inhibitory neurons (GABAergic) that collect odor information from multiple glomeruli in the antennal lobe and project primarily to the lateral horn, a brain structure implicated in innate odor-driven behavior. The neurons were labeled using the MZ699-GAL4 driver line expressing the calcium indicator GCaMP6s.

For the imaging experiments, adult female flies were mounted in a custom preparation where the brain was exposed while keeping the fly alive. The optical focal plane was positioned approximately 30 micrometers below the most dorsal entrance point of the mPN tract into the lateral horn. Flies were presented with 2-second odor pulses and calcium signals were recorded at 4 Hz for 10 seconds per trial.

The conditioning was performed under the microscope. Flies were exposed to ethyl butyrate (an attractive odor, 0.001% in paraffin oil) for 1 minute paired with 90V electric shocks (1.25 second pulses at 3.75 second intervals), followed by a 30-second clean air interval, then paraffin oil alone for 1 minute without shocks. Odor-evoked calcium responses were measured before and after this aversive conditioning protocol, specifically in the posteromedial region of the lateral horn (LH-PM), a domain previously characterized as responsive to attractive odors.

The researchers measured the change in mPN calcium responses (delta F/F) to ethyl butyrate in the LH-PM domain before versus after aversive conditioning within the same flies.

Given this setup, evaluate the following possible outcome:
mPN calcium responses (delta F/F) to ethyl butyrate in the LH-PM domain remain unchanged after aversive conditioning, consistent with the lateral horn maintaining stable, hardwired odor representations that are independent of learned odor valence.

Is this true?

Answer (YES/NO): NO